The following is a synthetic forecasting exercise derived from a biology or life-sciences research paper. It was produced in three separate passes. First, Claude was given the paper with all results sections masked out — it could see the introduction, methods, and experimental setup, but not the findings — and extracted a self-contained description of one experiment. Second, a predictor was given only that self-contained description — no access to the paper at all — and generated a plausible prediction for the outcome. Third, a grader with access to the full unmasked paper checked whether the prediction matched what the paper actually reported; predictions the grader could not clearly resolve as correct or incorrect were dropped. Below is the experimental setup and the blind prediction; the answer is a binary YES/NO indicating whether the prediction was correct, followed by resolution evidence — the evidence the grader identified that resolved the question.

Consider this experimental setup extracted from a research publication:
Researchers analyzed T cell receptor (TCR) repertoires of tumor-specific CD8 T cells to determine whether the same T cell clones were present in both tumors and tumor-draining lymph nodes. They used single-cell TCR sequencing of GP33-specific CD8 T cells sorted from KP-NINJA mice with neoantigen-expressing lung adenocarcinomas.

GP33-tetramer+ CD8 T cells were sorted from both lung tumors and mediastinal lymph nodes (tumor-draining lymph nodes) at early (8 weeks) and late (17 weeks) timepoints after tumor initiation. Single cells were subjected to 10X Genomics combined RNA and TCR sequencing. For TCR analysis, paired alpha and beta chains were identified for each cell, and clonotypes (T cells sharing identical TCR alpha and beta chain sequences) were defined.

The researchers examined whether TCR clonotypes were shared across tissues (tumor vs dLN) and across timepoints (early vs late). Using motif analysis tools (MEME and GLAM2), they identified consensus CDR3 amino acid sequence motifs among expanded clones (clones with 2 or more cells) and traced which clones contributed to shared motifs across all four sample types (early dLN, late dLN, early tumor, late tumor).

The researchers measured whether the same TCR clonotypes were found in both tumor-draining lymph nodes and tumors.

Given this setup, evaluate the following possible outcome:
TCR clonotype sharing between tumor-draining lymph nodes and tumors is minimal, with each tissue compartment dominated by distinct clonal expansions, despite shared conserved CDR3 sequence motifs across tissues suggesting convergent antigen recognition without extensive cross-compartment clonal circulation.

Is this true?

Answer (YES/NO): NO